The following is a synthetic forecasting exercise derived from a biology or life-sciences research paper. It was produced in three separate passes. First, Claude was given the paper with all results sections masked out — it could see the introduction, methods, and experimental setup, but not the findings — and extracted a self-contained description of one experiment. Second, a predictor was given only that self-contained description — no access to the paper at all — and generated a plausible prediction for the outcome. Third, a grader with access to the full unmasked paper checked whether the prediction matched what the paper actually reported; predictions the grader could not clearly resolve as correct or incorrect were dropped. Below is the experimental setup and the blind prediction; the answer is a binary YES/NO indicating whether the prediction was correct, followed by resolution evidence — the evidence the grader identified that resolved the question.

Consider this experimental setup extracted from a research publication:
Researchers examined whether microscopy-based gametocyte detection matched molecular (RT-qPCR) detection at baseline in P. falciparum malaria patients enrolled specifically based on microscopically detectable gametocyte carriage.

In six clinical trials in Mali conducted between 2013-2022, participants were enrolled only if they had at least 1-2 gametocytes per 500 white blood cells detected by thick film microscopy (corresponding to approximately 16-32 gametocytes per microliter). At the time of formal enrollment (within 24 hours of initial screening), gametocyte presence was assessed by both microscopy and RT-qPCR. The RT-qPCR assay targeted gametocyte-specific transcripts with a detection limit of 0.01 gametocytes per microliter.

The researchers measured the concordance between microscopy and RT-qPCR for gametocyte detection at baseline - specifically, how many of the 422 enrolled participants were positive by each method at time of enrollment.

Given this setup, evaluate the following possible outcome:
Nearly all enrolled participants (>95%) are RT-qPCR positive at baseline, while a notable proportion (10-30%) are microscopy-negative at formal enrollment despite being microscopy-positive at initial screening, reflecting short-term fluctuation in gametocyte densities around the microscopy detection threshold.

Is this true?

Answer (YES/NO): NO